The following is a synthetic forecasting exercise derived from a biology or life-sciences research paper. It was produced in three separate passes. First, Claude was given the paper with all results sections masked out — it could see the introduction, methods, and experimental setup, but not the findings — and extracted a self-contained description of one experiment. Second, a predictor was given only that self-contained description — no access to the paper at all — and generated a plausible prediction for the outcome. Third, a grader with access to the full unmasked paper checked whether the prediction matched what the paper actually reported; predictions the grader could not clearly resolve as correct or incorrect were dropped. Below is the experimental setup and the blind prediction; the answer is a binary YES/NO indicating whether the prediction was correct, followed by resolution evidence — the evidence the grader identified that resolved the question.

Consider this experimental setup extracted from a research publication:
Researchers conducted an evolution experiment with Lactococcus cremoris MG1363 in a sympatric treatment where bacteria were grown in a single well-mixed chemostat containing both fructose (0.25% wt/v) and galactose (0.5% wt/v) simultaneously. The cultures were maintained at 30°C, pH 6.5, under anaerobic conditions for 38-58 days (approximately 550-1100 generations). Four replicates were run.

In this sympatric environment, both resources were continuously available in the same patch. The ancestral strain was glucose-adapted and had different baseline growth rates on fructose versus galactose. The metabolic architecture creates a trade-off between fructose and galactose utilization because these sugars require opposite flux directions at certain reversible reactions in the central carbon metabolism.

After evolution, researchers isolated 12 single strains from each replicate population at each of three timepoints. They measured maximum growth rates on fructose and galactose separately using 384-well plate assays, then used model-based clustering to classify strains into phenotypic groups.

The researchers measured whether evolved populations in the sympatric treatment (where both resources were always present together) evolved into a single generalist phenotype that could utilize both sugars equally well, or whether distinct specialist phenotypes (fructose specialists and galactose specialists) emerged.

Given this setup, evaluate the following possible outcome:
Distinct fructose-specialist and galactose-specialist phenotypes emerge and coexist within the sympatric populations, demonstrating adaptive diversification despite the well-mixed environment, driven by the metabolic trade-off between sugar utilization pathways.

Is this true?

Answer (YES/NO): YES